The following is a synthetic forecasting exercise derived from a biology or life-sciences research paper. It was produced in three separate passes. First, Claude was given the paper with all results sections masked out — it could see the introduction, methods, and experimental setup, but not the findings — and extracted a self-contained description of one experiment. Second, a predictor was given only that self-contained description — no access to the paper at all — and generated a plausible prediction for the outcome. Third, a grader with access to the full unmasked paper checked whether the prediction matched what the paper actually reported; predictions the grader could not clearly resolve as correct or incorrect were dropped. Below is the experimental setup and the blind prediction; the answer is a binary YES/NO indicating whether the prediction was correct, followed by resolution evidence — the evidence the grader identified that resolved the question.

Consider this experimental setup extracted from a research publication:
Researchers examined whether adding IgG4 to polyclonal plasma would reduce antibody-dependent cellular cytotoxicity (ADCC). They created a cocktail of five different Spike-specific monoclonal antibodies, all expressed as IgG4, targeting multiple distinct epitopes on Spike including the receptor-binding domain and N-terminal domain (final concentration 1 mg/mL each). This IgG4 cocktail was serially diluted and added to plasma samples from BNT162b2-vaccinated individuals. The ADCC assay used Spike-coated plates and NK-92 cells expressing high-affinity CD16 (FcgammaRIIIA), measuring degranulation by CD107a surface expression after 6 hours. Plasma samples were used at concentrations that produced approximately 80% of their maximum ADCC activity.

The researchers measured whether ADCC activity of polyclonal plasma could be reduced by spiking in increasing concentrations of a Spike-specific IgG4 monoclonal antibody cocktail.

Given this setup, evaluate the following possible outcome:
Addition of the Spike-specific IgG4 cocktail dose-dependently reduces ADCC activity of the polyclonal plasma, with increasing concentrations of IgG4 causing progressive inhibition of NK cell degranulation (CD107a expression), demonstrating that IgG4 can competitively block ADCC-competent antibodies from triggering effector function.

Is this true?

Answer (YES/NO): NO